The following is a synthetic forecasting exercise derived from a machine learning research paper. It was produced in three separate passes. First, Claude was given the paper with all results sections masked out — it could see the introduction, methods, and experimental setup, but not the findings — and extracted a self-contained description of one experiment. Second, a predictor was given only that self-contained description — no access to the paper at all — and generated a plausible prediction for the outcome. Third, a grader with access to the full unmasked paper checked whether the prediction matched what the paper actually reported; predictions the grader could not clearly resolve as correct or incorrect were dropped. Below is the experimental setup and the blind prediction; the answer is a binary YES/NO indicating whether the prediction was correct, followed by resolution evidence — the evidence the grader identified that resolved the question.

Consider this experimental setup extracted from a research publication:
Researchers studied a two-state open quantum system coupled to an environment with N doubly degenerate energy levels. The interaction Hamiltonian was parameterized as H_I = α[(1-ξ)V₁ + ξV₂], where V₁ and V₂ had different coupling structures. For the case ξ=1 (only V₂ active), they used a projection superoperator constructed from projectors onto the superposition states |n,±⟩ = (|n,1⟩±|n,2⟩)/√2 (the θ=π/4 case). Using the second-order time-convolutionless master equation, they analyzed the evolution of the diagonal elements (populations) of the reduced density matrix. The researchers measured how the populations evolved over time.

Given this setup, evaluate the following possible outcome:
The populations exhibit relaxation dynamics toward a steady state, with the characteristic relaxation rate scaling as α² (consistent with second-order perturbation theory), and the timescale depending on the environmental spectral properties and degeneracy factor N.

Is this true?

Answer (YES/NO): YES